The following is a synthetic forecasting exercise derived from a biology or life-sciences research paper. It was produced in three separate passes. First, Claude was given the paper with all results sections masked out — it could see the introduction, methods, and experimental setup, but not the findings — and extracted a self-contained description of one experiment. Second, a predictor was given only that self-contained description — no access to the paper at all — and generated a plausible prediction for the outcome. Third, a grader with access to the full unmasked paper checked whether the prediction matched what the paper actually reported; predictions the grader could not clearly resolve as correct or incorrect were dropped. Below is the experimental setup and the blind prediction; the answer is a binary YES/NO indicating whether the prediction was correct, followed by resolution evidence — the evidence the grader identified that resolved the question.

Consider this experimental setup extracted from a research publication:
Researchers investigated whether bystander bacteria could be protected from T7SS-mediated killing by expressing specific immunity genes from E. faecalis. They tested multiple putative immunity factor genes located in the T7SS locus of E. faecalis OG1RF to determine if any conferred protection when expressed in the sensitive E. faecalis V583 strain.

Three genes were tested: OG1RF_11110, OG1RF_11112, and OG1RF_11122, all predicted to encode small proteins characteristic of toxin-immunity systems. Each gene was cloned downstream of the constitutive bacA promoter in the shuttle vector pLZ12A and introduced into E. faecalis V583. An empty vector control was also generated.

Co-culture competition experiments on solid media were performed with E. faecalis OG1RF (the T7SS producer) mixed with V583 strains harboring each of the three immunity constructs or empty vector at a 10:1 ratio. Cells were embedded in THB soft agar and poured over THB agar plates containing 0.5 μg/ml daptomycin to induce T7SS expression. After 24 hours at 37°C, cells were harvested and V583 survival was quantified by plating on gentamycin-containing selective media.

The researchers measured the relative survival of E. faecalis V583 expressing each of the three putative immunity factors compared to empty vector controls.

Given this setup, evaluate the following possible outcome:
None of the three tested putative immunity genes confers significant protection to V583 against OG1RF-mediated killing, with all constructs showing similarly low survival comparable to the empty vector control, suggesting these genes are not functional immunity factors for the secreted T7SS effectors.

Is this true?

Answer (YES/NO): NO